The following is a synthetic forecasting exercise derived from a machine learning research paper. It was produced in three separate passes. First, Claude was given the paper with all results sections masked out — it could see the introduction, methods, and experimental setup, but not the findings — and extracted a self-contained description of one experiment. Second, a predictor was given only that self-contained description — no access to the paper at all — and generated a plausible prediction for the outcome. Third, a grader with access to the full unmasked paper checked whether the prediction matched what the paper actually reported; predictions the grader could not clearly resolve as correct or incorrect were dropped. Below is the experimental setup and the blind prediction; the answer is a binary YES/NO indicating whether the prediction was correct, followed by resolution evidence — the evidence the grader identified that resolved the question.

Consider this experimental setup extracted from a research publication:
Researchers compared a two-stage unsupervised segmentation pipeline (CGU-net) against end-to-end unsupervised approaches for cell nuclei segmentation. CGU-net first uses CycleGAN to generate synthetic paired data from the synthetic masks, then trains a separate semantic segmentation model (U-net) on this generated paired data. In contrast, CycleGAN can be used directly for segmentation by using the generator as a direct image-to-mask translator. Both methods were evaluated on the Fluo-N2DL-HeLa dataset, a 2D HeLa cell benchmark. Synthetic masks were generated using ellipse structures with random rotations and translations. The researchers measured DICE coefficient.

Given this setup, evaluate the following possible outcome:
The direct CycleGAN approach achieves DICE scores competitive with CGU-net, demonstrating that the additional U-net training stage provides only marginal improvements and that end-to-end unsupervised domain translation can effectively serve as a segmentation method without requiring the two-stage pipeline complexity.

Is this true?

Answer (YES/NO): NO